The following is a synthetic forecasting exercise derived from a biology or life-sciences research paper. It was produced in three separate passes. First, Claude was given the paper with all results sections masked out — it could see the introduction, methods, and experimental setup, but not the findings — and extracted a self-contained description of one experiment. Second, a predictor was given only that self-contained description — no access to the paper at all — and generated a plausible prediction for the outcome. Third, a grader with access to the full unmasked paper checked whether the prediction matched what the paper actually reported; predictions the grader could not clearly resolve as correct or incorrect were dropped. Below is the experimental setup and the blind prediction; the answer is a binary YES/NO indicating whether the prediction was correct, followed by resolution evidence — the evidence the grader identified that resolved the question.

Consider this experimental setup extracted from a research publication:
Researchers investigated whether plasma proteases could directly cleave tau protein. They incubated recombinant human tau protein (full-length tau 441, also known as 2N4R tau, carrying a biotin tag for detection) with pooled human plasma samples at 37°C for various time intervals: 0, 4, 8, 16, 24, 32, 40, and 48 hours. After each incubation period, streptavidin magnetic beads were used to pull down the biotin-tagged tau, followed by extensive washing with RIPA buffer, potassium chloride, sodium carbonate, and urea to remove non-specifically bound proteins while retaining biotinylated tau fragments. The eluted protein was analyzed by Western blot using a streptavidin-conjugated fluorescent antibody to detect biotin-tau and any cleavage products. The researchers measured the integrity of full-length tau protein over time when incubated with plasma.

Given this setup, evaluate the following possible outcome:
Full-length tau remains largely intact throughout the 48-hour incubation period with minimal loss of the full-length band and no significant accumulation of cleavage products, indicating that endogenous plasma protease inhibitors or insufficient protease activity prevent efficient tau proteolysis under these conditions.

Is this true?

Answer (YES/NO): NO